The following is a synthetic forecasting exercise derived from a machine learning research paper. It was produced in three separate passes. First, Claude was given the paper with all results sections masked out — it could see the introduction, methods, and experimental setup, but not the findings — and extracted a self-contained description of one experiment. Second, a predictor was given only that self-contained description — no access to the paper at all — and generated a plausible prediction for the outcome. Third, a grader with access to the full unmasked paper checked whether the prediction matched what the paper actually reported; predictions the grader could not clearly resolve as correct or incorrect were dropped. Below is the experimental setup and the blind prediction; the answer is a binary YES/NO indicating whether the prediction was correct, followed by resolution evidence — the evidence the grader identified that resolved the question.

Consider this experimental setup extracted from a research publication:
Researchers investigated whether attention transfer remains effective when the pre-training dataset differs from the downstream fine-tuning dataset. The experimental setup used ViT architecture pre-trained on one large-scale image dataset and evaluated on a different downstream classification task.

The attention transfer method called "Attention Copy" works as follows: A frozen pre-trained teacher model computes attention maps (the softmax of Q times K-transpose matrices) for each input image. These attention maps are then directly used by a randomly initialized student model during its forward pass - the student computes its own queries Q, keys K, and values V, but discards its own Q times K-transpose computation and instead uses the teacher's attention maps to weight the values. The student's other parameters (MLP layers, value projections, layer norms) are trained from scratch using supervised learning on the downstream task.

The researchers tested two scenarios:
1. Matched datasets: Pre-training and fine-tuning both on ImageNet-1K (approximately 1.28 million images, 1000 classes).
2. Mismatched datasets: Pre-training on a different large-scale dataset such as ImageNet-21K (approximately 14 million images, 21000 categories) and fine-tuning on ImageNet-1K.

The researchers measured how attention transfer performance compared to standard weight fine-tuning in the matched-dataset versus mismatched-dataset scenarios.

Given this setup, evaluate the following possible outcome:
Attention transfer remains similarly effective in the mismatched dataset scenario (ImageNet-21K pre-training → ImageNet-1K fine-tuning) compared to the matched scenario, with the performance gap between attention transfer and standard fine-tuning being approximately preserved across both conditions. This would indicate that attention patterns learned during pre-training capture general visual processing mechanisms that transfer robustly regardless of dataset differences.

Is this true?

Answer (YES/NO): NO